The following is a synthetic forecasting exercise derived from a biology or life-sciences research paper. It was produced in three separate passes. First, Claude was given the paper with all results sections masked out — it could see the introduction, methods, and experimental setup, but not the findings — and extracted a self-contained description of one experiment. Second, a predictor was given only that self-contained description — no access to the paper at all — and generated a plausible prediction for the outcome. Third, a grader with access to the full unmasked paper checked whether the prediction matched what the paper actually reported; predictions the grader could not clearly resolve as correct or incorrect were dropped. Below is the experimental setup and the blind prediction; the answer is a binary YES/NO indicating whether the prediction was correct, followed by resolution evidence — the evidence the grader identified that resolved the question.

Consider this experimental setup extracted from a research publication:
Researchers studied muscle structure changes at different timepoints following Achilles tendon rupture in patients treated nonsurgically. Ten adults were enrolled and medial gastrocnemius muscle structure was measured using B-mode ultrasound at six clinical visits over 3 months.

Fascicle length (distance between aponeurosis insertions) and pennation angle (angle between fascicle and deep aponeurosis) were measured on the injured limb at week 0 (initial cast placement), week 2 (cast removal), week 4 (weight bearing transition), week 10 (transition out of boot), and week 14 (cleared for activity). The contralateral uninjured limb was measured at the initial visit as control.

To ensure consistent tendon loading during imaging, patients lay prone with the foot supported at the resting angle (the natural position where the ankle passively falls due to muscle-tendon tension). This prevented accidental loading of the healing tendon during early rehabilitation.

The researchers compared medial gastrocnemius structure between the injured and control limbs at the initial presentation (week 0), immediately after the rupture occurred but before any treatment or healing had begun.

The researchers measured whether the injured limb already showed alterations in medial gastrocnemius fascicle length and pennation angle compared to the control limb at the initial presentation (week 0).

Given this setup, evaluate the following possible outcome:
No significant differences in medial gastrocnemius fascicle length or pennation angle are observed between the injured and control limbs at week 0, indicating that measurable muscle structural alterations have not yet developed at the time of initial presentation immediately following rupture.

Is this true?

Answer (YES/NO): NO